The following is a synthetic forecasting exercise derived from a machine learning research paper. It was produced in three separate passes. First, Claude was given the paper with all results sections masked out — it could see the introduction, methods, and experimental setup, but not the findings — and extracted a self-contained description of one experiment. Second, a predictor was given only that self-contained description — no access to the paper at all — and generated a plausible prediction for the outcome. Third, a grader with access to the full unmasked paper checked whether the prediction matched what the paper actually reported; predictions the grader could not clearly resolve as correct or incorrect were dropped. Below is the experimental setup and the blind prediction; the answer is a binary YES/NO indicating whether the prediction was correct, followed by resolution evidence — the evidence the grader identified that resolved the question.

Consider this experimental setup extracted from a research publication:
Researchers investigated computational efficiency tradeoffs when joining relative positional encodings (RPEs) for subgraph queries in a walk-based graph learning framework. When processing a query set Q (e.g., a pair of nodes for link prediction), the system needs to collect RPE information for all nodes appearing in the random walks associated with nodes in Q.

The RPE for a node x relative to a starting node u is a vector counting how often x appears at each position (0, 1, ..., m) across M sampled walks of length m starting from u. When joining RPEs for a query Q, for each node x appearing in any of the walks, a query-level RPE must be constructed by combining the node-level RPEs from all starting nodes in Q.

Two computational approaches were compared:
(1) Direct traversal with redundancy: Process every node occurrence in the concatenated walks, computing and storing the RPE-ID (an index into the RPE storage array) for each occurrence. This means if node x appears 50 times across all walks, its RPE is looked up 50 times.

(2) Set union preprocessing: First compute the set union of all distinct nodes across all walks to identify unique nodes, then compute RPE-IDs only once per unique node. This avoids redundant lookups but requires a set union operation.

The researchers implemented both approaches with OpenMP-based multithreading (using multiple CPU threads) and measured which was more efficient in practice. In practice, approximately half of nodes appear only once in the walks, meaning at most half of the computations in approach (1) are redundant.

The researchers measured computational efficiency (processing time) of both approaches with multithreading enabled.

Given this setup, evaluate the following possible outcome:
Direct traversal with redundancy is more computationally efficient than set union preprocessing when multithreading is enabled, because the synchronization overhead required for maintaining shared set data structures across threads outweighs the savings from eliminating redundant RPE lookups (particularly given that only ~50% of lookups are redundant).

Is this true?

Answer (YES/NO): YES